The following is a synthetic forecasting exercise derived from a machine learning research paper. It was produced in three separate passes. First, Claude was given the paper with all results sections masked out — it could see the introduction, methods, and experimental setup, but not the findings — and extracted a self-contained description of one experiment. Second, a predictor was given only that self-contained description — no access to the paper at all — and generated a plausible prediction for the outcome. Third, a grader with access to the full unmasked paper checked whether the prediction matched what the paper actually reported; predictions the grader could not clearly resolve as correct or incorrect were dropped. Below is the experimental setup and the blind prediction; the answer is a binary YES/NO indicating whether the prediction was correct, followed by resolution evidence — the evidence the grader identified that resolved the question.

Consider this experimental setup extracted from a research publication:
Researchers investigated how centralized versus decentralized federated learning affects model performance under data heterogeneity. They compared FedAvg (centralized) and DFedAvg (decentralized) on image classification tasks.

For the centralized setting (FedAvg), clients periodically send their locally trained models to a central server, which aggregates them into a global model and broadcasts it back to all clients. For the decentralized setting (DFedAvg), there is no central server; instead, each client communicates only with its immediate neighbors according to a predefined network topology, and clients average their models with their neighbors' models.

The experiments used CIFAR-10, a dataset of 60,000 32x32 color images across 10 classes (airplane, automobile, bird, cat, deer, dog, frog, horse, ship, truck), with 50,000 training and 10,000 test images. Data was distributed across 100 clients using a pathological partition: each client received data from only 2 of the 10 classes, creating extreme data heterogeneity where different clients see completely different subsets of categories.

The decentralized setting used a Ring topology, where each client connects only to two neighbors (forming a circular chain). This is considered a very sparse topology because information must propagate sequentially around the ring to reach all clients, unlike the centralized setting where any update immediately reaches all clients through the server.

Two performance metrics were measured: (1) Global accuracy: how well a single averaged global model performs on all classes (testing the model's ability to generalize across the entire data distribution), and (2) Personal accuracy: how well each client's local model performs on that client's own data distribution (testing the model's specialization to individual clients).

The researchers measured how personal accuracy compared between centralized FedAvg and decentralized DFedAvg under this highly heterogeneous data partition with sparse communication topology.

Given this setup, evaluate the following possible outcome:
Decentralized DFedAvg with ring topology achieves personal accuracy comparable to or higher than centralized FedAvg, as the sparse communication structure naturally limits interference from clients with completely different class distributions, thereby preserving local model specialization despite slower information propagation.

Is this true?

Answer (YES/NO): YES